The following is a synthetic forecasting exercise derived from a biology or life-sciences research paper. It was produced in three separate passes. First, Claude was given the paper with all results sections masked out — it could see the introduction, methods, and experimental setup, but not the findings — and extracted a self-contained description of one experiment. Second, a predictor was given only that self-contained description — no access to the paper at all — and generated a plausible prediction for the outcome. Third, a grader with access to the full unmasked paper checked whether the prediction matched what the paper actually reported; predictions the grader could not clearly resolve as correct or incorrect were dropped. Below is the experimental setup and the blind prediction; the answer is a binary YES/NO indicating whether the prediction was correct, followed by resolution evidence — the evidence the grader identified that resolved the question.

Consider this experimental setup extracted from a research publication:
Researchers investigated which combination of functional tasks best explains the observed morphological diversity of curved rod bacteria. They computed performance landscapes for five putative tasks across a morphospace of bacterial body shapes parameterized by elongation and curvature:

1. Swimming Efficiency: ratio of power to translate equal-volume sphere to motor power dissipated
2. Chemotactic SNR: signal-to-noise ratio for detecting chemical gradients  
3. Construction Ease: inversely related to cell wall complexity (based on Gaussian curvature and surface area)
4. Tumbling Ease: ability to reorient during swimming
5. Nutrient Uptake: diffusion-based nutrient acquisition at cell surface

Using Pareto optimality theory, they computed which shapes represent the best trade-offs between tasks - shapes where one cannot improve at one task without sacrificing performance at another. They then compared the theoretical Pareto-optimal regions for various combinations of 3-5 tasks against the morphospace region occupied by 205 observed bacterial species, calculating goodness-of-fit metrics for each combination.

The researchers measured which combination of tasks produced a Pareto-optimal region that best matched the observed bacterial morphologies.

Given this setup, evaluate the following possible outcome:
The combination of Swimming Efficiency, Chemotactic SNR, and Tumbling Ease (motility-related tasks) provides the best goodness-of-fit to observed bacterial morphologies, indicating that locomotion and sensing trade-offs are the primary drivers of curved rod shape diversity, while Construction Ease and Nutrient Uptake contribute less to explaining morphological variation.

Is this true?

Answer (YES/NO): NO